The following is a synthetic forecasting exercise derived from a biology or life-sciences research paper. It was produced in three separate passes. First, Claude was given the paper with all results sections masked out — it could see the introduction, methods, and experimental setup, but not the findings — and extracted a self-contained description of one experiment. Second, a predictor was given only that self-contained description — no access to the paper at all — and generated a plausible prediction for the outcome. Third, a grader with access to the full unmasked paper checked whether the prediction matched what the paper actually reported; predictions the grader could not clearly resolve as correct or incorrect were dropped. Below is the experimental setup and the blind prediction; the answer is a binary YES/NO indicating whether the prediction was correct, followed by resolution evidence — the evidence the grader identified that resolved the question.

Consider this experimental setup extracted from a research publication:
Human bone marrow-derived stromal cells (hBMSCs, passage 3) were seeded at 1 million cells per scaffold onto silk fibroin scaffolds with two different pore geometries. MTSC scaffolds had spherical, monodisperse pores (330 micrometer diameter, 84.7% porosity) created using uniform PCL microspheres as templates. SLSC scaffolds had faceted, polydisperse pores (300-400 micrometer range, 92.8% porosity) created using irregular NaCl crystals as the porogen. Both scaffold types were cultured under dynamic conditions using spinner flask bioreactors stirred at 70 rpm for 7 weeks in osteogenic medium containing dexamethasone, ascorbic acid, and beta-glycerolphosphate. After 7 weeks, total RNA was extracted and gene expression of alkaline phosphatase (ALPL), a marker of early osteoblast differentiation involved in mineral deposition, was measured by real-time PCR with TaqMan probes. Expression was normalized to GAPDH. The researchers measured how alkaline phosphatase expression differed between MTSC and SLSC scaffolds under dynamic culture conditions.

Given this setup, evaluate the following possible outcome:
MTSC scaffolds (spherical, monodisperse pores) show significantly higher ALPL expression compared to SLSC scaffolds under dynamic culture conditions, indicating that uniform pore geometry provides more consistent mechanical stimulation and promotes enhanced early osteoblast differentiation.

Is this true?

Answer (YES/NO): YES